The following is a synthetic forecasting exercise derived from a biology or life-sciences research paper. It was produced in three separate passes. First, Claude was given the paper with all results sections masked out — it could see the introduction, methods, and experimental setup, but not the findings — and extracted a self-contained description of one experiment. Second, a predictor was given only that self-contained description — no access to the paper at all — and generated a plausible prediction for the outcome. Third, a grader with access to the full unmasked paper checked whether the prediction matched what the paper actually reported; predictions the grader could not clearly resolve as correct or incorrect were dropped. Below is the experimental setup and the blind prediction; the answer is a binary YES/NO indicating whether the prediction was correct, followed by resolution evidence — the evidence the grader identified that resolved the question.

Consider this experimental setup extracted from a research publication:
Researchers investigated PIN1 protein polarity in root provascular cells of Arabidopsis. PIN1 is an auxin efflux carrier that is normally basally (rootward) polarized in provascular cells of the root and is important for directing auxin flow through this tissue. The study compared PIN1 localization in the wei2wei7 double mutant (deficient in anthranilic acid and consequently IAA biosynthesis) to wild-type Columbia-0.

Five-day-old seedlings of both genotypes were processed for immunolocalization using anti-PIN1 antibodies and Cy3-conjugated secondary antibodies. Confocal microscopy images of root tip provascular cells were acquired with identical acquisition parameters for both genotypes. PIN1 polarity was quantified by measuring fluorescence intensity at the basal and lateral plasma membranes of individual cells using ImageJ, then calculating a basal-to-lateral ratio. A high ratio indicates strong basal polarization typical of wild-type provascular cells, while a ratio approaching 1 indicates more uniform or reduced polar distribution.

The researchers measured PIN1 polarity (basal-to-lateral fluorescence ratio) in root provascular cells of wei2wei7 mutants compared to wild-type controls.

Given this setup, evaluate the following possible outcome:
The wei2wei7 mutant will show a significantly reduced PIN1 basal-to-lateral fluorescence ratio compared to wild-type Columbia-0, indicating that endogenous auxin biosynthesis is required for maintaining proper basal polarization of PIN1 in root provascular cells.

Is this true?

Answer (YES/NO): NO